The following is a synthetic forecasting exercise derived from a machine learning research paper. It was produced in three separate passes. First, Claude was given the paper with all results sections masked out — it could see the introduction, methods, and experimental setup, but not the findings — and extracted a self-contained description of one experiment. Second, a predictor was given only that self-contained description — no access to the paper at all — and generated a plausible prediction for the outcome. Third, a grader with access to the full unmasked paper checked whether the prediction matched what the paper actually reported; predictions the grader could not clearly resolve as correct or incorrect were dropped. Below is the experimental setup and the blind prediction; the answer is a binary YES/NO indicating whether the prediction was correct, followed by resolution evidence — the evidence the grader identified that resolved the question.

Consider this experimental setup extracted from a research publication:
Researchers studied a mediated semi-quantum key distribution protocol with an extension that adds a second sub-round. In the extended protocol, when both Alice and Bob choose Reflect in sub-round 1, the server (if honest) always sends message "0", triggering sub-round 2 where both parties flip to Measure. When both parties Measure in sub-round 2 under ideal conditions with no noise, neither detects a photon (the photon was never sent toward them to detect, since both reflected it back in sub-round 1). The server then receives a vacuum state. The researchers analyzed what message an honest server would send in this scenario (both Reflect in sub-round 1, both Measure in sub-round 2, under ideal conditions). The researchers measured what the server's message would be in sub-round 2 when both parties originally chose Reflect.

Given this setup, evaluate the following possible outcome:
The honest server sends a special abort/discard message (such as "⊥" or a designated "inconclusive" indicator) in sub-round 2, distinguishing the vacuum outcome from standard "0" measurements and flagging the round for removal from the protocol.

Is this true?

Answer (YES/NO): NO